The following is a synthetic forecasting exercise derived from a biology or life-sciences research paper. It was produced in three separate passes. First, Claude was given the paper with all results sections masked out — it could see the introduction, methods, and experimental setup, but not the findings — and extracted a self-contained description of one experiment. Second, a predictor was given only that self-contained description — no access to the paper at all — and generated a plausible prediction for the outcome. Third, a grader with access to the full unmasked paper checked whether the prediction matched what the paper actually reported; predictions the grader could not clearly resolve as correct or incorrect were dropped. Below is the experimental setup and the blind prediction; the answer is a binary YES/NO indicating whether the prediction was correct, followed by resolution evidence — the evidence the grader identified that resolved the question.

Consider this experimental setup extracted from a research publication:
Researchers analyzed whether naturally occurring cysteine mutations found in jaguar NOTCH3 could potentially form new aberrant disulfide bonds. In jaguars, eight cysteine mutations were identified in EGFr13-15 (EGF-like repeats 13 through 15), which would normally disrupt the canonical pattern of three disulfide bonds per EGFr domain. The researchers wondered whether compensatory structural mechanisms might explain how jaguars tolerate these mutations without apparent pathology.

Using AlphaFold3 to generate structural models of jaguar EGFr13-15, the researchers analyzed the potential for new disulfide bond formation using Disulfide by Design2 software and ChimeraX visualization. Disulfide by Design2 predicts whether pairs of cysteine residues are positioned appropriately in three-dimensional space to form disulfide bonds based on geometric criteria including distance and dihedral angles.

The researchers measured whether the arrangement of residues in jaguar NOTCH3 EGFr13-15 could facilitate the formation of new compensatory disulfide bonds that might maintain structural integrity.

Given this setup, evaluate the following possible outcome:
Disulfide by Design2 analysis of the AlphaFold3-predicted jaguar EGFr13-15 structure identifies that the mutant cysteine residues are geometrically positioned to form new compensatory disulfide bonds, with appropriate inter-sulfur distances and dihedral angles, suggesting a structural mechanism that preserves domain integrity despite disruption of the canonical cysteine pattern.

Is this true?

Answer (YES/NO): NO